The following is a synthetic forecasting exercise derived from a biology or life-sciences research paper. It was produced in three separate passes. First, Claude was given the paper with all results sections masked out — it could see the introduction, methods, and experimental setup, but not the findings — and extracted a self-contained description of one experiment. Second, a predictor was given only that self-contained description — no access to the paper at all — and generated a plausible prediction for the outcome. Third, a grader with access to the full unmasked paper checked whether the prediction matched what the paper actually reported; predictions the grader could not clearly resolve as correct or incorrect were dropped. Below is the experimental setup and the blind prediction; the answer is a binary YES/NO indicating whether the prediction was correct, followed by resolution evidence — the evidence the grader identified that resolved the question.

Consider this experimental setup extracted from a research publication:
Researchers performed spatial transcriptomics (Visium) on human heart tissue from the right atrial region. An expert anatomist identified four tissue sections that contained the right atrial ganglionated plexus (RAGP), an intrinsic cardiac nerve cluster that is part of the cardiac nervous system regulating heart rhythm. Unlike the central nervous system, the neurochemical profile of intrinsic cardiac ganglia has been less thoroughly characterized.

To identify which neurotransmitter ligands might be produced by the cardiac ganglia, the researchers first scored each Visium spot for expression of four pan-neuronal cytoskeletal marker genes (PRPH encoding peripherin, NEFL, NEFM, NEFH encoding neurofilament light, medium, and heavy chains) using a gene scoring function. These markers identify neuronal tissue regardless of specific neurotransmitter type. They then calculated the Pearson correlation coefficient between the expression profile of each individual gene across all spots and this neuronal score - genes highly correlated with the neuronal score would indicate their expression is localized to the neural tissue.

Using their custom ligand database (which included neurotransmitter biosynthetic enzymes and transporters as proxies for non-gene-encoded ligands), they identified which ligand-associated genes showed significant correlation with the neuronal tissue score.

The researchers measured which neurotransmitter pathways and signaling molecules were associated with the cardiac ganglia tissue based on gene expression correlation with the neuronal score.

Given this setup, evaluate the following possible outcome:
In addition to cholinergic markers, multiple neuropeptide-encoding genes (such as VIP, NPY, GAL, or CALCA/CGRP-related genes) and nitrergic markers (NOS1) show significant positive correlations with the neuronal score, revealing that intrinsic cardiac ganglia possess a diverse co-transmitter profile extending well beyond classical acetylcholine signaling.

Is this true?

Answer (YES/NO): NO